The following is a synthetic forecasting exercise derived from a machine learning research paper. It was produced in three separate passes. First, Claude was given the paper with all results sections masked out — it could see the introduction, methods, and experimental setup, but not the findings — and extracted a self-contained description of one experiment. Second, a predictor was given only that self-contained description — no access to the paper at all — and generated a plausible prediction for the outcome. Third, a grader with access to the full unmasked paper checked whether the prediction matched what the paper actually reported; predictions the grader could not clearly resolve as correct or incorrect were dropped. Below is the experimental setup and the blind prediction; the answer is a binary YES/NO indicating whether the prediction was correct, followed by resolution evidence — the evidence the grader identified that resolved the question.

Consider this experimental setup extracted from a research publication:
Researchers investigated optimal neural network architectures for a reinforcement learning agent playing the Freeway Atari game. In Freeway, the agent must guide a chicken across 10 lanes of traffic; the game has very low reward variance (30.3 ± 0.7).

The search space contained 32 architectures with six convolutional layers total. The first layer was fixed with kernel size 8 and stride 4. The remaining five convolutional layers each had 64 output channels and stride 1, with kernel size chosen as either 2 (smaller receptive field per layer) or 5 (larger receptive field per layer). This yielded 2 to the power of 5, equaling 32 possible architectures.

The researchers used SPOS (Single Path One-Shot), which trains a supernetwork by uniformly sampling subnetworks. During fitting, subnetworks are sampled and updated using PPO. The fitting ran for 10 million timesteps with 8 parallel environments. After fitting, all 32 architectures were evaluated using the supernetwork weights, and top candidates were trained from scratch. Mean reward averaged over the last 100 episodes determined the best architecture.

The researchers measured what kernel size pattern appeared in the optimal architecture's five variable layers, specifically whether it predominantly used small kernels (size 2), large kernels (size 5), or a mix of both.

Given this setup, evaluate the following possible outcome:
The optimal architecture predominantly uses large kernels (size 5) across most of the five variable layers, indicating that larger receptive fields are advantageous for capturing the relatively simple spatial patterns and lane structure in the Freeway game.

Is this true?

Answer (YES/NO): YES